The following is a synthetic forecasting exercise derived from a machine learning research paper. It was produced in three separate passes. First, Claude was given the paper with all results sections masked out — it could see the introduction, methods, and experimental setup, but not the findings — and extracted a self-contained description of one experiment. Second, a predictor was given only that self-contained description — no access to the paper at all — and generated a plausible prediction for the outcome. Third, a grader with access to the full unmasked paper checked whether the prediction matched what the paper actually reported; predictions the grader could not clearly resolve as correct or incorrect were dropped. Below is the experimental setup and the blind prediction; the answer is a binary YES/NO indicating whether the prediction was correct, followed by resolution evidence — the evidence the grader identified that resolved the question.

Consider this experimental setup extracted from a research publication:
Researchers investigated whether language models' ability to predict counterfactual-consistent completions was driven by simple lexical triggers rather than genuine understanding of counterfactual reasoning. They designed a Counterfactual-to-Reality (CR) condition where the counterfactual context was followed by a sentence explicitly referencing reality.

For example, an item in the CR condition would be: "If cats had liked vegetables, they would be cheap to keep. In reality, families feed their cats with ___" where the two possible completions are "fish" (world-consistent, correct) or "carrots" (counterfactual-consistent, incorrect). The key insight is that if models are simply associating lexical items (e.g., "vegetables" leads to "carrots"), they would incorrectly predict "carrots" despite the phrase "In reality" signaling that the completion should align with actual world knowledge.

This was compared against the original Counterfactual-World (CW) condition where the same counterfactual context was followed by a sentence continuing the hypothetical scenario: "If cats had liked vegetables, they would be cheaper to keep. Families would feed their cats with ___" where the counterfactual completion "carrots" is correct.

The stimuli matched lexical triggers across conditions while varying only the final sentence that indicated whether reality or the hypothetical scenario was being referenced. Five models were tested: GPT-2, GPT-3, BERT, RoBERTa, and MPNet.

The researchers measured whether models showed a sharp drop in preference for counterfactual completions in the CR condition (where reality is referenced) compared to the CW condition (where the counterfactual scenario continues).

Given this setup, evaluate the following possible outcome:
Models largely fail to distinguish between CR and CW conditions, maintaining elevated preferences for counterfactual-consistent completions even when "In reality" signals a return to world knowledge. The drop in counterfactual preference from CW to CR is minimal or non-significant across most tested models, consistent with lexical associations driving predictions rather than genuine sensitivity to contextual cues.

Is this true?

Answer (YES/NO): YES